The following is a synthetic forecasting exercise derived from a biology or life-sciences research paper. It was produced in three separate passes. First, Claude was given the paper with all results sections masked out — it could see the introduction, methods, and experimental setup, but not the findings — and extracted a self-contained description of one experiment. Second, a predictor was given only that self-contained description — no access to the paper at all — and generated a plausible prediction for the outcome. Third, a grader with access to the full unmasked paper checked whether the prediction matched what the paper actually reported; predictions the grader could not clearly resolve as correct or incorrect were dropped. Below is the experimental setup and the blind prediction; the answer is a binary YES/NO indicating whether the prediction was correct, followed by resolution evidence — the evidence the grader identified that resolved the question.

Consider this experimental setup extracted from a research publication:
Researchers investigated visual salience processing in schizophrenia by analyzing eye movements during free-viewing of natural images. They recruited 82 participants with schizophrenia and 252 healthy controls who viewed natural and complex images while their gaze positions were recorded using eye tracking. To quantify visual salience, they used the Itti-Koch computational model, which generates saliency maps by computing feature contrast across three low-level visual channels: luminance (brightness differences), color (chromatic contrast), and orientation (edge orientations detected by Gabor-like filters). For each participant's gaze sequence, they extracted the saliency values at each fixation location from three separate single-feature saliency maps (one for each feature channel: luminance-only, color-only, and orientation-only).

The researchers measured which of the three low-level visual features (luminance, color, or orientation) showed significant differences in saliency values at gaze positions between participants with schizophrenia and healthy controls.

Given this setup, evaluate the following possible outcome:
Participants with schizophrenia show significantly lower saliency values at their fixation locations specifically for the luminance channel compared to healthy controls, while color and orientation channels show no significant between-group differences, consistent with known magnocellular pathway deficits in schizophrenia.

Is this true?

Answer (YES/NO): NO